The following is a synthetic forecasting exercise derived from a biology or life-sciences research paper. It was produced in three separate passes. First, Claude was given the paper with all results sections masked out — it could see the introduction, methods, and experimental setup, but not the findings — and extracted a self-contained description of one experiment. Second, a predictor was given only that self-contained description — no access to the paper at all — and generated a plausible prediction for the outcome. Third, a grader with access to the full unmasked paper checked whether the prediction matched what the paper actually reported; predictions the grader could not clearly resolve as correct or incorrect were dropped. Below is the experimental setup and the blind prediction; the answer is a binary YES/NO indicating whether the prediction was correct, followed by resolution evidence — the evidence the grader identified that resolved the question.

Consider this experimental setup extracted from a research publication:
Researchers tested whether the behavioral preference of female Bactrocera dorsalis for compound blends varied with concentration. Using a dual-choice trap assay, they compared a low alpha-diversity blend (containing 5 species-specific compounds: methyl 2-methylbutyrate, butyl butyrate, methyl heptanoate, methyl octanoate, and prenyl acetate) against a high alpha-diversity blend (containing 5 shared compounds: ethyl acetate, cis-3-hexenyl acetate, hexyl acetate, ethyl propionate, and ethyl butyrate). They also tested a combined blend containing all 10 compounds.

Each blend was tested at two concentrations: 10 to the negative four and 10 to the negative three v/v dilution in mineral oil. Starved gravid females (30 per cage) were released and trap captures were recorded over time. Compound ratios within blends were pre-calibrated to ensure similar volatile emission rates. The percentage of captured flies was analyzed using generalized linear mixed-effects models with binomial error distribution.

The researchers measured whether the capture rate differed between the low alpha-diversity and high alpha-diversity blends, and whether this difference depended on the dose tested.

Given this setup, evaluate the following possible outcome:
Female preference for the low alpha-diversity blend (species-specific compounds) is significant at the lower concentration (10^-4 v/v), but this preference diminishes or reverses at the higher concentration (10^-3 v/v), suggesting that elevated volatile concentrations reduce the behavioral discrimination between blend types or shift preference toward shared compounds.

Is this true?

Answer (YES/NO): YES